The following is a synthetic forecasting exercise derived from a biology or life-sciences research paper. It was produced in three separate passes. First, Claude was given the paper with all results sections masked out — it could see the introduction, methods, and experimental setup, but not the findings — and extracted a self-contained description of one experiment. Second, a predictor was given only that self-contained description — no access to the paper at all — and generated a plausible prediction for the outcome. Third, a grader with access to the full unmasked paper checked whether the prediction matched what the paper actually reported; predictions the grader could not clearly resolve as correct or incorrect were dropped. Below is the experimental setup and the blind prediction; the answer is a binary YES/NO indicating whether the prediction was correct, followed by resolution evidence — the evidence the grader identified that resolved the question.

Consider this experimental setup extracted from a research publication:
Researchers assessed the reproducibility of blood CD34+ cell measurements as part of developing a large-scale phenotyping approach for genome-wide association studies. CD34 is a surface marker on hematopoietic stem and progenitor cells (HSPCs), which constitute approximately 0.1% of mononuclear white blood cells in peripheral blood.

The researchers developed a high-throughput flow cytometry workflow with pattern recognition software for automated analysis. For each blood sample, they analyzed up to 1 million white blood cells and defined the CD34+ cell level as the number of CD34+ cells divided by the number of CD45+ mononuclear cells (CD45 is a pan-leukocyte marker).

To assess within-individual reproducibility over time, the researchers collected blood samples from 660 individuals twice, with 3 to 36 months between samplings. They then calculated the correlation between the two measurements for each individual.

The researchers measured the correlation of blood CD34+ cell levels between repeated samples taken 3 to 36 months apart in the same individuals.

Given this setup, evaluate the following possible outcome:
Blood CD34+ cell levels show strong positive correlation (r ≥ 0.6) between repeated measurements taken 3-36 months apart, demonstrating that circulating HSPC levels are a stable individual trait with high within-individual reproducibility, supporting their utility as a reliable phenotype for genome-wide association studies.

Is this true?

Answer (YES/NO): YES